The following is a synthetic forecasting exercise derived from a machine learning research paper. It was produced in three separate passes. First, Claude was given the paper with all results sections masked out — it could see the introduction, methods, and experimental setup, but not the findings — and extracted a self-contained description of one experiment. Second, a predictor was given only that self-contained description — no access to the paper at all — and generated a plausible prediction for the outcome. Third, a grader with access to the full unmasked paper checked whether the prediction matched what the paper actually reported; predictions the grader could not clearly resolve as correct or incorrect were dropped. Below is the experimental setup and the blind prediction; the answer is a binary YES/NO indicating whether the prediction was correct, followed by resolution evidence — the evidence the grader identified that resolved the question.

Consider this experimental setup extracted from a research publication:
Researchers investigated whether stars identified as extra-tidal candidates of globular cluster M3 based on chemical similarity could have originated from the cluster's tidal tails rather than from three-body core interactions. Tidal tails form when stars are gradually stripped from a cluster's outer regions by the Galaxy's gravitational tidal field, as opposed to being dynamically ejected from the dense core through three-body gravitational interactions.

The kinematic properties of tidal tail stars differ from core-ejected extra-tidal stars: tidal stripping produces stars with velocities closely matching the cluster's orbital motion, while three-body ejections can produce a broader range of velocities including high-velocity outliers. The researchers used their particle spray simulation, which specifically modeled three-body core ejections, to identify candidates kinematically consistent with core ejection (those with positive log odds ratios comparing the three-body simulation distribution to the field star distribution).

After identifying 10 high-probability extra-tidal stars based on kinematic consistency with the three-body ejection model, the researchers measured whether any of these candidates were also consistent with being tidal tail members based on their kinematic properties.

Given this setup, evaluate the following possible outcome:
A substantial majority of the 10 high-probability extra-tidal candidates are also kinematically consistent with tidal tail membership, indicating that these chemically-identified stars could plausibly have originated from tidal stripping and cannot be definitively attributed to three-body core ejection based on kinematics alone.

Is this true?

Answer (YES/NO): NO